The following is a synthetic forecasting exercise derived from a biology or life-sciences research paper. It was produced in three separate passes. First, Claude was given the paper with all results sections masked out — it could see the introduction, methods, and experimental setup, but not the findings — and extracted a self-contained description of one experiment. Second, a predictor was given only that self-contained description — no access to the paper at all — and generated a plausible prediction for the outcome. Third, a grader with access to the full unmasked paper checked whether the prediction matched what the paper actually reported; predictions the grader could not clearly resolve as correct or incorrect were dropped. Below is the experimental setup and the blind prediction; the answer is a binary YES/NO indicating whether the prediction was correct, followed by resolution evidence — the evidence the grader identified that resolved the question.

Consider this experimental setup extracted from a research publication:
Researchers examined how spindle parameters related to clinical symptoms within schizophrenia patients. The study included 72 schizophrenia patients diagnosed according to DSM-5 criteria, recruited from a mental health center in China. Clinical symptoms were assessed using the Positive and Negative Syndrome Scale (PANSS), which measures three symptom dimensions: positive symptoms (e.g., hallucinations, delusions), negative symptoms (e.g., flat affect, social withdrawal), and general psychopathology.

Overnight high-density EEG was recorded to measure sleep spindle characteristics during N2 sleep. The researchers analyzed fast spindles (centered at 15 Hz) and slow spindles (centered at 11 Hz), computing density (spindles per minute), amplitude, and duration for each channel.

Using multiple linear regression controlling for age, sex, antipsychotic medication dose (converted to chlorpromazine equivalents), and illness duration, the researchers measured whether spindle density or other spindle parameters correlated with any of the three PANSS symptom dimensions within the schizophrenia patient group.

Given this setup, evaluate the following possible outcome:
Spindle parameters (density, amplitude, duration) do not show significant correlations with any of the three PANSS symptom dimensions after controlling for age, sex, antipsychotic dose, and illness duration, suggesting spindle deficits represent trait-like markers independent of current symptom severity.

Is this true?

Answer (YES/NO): NO